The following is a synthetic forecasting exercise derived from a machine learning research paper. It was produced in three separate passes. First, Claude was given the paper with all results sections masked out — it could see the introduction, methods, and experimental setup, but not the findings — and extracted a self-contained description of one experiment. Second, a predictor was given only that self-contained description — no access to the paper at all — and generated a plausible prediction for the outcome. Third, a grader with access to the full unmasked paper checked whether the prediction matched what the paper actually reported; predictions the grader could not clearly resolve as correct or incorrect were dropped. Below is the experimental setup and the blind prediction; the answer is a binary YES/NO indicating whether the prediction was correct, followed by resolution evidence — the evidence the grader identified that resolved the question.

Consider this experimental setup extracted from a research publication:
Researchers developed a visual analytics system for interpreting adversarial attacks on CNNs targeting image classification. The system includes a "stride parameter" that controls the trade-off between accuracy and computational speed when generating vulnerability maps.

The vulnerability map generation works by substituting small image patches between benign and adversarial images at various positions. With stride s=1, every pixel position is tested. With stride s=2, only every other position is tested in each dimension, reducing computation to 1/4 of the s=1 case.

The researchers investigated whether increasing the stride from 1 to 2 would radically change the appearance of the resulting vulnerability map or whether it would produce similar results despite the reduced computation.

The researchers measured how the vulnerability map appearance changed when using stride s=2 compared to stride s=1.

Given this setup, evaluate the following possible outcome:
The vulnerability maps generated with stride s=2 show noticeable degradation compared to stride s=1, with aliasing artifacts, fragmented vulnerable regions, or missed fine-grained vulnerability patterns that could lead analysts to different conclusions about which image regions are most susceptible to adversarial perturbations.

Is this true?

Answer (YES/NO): NO